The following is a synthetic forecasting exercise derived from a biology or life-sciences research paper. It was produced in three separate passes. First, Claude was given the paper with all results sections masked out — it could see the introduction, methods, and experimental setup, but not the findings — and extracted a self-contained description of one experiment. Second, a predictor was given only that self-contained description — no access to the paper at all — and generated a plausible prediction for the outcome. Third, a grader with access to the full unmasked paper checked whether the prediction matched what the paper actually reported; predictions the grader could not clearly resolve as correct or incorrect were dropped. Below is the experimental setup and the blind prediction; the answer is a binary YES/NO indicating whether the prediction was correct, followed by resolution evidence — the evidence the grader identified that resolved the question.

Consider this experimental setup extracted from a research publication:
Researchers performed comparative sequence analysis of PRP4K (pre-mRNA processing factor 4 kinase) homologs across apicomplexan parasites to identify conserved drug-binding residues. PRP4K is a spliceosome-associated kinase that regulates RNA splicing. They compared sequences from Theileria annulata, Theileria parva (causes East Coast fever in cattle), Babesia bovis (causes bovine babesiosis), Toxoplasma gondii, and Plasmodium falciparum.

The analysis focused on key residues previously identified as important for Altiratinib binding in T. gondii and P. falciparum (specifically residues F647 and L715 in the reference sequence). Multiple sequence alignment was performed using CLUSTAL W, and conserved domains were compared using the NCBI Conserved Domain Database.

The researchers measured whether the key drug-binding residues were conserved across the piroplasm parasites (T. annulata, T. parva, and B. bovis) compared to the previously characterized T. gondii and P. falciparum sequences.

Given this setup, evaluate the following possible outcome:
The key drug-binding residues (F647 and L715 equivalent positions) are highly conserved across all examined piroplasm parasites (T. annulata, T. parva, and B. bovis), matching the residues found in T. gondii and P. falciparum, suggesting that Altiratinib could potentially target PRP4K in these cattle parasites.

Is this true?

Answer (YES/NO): YES